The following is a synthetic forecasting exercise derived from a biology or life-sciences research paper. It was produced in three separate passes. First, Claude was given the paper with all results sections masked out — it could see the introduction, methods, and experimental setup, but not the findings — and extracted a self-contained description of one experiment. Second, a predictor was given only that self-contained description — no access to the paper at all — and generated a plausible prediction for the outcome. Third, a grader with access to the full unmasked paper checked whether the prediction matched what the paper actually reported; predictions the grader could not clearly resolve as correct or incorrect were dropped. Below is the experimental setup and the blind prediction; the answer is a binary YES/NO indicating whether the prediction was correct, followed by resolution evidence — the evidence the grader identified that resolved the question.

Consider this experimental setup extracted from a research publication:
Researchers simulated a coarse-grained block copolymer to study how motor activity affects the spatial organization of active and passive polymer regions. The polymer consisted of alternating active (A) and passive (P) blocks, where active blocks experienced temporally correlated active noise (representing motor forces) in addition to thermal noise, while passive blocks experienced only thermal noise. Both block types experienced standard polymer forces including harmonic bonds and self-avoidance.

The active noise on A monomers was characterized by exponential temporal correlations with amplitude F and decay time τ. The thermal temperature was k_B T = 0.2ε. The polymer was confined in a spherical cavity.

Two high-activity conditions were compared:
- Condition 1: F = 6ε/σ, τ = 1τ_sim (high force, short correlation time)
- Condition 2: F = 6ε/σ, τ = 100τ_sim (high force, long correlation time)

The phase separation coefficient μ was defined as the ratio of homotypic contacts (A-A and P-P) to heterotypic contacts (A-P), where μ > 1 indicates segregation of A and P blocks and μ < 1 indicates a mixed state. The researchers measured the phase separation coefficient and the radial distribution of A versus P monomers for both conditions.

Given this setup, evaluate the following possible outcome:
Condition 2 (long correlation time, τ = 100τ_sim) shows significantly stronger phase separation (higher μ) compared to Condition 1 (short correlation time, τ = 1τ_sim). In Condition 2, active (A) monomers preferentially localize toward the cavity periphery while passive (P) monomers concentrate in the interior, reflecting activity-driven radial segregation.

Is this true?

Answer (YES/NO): YES